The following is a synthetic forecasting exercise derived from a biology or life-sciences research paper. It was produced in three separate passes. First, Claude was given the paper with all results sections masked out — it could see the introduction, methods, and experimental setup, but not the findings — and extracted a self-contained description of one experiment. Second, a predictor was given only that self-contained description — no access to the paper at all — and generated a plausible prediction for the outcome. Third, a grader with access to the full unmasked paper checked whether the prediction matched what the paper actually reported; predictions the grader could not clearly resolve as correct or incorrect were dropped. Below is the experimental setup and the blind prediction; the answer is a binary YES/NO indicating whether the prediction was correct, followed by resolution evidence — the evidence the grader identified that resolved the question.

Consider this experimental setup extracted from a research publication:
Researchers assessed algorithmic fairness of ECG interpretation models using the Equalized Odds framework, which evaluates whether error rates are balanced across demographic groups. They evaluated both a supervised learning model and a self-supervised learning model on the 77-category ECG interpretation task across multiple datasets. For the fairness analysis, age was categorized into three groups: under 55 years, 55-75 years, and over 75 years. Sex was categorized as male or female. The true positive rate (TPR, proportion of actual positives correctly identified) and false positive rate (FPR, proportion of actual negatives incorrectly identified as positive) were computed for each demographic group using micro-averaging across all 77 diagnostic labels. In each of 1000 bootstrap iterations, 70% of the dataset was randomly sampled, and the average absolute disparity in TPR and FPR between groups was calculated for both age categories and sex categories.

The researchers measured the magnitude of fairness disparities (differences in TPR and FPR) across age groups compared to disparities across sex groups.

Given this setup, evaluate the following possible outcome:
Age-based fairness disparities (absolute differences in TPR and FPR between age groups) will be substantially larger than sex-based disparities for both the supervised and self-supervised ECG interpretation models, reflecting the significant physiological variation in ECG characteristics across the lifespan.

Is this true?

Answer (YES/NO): NO